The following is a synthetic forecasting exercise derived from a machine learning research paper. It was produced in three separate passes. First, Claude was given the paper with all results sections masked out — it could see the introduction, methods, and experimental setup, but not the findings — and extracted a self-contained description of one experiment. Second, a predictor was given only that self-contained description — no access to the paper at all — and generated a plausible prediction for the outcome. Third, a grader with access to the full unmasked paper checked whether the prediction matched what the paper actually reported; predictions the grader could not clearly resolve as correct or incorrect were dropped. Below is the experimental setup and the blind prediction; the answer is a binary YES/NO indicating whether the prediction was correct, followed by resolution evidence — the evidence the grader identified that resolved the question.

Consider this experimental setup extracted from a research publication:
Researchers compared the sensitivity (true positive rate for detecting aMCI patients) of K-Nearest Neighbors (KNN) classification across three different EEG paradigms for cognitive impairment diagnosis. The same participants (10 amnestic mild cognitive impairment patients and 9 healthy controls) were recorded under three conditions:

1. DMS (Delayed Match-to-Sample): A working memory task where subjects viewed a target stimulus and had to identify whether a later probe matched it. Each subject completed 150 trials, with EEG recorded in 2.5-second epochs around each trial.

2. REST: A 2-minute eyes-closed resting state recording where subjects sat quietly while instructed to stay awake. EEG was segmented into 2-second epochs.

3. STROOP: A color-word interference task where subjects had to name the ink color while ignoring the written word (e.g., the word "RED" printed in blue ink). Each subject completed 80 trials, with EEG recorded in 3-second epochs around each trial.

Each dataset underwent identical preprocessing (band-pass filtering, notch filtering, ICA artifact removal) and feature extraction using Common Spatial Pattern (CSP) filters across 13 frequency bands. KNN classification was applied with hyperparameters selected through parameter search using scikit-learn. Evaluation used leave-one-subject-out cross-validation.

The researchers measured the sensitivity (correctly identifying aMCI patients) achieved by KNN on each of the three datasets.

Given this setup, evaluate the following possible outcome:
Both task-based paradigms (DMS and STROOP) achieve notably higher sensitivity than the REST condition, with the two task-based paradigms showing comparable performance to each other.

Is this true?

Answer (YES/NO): NO